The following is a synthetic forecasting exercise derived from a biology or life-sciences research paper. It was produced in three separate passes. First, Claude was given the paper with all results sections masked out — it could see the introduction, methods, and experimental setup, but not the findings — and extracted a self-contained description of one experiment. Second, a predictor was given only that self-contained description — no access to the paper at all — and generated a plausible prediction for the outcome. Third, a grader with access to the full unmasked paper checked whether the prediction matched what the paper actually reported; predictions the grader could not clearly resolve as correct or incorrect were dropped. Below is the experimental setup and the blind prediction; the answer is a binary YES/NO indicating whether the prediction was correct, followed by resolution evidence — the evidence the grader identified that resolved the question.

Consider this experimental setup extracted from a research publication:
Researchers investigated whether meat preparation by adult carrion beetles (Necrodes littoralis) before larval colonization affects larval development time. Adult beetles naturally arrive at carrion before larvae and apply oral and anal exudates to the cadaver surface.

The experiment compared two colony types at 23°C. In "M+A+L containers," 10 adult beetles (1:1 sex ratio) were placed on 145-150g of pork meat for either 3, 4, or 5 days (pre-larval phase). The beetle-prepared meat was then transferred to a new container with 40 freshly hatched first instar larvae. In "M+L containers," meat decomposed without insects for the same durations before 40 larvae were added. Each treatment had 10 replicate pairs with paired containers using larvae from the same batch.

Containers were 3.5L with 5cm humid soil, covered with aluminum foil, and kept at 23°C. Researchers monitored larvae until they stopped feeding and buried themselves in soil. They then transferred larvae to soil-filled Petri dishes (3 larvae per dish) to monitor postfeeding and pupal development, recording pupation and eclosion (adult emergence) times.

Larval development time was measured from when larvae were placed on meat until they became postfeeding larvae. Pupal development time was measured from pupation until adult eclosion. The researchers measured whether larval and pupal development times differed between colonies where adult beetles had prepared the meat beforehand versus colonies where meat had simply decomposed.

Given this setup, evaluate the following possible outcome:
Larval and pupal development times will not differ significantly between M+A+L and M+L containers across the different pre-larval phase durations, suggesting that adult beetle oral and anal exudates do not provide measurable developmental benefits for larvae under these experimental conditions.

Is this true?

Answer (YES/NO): NO